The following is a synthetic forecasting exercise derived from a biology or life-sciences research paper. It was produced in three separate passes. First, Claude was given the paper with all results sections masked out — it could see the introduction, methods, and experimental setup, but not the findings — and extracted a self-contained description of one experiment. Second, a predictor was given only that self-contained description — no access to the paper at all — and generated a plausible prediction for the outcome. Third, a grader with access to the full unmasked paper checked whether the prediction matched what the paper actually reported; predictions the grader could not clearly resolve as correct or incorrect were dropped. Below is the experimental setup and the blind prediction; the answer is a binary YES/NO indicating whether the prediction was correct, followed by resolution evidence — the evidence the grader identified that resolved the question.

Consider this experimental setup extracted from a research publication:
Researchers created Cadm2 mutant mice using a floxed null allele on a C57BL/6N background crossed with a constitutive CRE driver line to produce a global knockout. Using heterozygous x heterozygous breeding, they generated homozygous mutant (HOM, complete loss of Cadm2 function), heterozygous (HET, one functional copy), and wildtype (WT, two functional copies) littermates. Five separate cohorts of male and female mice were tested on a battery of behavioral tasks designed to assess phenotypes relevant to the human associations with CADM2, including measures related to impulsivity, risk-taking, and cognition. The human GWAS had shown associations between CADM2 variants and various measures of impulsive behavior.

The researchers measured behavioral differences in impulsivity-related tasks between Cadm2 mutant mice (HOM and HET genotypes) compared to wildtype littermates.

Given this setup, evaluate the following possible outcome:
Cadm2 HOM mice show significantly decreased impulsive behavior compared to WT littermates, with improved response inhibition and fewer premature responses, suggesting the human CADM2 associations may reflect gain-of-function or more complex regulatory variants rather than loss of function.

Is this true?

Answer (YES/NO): NO